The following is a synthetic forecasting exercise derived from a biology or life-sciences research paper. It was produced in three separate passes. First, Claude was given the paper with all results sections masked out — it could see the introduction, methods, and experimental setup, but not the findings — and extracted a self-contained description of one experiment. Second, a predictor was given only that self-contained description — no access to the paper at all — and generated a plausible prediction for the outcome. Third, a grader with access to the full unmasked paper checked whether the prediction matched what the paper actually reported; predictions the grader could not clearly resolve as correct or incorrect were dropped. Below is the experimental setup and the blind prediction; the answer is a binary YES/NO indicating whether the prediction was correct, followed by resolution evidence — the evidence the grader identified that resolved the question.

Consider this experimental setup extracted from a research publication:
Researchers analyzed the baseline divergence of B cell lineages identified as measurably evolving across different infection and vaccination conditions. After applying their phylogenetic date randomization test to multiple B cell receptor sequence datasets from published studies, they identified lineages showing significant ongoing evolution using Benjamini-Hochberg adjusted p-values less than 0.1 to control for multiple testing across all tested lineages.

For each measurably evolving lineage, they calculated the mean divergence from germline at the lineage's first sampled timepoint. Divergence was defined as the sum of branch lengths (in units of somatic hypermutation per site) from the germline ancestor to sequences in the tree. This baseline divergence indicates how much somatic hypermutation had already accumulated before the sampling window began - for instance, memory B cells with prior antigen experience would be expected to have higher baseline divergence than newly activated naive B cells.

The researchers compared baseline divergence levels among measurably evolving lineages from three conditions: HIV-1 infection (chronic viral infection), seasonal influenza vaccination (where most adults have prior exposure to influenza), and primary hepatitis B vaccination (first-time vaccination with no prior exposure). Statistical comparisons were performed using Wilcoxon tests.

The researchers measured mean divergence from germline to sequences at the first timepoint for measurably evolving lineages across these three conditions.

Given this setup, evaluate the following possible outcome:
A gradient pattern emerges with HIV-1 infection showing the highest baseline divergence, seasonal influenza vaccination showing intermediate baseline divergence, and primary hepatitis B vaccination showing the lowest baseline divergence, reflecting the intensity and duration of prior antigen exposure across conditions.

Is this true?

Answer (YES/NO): NO